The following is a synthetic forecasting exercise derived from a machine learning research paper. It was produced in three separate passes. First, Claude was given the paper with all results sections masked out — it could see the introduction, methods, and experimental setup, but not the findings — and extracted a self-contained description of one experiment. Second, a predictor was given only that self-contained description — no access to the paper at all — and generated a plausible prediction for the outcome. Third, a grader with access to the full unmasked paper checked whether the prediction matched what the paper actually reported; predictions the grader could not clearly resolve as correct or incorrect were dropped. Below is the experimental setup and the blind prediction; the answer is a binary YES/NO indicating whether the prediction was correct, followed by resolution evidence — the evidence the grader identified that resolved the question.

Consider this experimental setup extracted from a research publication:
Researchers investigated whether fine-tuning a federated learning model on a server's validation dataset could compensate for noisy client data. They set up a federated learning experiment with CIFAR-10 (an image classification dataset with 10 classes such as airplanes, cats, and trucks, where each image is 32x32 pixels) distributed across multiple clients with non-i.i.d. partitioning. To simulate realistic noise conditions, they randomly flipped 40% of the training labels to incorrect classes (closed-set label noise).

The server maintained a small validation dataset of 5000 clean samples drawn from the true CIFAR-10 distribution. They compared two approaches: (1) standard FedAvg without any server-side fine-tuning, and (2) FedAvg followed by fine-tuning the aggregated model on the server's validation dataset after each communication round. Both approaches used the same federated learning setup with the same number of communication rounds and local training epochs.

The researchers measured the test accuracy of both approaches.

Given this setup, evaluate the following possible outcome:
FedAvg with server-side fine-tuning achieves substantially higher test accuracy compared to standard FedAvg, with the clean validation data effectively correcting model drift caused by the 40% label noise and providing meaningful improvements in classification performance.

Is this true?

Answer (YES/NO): NO